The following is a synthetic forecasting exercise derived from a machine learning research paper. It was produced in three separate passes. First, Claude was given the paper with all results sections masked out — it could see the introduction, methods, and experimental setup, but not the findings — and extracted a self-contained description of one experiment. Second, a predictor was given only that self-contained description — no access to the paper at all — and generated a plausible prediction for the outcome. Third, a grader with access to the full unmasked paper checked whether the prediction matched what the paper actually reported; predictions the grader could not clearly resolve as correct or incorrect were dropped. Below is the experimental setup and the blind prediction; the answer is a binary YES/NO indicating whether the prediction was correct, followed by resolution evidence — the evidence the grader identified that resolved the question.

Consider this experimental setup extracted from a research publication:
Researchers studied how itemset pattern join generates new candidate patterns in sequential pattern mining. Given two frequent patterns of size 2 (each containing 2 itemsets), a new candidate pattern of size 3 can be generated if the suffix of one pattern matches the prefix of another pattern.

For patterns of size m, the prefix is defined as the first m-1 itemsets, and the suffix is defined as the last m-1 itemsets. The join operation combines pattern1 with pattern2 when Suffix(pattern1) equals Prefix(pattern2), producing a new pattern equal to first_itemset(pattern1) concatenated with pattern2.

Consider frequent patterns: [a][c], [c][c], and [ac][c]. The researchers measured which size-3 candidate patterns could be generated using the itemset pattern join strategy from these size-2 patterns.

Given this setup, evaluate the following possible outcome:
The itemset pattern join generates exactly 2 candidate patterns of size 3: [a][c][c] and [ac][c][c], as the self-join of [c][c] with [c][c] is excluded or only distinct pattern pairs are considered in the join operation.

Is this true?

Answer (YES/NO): NO